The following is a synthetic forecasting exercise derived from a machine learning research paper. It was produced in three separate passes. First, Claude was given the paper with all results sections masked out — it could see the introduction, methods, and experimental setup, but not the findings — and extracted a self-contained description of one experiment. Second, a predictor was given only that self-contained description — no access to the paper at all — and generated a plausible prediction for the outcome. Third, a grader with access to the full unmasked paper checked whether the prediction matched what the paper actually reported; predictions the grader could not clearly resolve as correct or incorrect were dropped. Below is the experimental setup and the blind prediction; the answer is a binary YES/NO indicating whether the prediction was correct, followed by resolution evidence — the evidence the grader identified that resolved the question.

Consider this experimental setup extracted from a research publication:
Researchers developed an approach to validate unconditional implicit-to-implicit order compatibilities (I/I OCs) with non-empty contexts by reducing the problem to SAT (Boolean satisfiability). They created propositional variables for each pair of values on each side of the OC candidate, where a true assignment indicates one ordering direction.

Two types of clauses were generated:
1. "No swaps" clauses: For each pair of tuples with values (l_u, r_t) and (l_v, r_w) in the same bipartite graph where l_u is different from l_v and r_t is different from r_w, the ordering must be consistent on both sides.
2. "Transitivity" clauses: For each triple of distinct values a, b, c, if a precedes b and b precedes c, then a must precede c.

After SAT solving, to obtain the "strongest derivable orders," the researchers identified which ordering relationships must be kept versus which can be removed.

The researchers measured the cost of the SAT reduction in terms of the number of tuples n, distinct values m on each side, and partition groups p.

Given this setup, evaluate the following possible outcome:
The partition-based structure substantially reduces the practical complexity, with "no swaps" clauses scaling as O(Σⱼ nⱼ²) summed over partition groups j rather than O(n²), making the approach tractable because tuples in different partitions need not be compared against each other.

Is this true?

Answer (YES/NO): NO